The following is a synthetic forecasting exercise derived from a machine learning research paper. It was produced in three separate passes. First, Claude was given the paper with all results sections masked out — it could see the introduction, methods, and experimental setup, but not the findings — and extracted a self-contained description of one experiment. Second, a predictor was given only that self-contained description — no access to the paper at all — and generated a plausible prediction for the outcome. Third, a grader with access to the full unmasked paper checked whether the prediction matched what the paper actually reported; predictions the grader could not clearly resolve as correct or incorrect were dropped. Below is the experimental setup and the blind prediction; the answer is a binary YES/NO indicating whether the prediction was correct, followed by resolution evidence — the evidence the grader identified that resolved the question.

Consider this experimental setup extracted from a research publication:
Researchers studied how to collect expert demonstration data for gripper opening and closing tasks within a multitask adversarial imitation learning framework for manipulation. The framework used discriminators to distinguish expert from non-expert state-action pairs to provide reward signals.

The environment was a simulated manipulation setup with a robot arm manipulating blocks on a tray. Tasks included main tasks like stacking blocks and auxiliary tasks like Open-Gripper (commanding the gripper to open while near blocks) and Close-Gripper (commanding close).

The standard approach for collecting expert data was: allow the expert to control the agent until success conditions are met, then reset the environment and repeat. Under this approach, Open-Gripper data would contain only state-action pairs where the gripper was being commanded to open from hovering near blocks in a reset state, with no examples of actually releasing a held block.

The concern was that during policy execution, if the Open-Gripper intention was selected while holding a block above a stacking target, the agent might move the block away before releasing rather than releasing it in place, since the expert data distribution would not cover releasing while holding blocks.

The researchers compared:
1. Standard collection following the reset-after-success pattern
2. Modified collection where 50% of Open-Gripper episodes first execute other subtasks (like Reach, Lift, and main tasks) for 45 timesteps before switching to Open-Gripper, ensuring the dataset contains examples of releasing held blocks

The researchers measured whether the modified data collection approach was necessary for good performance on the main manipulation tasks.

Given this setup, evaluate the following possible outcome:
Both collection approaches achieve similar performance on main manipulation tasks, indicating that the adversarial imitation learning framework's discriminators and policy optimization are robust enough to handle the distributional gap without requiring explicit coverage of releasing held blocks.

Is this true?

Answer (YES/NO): NO